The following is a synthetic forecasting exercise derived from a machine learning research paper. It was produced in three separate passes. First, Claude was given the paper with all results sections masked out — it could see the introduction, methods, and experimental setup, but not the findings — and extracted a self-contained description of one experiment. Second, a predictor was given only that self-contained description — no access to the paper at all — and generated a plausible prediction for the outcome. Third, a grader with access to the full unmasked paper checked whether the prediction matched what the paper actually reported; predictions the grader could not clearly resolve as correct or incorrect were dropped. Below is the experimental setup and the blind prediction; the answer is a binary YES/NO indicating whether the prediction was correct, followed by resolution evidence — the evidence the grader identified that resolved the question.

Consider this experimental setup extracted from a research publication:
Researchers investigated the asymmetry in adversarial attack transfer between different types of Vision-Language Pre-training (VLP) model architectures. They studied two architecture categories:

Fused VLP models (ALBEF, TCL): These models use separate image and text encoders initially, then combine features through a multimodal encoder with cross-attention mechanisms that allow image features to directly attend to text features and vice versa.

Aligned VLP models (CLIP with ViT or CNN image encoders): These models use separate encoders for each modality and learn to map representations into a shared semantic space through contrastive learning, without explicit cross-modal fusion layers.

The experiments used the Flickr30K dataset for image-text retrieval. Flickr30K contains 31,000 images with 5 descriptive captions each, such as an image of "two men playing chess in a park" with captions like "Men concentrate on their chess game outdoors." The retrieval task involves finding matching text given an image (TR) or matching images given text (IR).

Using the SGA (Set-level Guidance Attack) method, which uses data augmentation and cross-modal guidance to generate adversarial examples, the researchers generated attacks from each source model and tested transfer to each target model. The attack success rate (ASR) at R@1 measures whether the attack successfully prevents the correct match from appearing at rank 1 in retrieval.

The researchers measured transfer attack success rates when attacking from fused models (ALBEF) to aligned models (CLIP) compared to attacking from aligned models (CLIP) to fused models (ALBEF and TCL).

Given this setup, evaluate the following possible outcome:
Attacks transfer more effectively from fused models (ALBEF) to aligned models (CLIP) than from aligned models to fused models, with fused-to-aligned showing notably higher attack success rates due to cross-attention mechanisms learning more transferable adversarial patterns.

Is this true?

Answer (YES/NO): YES